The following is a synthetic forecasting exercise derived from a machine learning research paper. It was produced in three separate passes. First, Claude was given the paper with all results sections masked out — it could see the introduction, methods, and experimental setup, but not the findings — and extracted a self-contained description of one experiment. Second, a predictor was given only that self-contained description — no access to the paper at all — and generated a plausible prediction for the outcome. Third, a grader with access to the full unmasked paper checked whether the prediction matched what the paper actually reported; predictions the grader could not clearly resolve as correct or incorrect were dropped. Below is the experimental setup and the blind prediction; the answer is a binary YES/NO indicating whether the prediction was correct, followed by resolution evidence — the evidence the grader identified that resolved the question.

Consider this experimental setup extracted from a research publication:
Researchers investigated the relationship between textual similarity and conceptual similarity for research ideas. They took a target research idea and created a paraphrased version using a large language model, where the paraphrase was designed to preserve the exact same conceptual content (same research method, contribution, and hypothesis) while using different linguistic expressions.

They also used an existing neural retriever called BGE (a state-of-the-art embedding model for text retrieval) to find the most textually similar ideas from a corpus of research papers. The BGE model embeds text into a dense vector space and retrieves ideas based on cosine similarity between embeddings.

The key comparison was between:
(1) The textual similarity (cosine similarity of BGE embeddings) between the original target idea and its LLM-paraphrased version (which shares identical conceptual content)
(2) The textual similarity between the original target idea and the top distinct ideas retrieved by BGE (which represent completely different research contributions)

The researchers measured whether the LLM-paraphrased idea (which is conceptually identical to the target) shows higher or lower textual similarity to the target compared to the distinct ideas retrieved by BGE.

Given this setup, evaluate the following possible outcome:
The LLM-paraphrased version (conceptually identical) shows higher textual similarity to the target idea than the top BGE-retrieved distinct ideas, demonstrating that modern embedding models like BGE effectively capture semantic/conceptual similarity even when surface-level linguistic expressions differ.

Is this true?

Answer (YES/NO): NO